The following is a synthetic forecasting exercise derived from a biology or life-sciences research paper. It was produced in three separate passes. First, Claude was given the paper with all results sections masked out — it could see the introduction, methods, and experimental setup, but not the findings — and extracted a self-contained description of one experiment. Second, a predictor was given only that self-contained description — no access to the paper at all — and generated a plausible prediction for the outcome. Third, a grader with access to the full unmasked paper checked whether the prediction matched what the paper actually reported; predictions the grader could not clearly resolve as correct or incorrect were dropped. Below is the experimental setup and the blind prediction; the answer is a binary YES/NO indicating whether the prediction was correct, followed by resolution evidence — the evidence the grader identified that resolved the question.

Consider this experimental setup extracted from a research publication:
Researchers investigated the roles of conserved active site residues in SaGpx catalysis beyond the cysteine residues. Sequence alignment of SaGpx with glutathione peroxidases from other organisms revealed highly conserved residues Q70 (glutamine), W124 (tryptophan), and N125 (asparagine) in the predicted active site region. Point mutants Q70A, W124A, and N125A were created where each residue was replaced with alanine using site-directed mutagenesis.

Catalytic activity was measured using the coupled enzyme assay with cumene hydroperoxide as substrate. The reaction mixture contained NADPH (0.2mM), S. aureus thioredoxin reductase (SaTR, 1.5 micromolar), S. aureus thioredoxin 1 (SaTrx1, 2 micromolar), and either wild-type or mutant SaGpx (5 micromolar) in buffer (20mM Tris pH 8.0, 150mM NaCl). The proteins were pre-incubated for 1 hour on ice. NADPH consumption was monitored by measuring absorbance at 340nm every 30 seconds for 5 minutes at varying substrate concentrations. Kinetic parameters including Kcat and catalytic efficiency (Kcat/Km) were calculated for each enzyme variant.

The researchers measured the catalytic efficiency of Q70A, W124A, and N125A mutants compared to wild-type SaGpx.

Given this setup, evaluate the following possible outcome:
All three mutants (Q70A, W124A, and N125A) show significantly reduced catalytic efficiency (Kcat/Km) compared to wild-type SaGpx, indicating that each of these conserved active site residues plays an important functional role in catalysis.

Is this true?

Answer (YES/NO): YES